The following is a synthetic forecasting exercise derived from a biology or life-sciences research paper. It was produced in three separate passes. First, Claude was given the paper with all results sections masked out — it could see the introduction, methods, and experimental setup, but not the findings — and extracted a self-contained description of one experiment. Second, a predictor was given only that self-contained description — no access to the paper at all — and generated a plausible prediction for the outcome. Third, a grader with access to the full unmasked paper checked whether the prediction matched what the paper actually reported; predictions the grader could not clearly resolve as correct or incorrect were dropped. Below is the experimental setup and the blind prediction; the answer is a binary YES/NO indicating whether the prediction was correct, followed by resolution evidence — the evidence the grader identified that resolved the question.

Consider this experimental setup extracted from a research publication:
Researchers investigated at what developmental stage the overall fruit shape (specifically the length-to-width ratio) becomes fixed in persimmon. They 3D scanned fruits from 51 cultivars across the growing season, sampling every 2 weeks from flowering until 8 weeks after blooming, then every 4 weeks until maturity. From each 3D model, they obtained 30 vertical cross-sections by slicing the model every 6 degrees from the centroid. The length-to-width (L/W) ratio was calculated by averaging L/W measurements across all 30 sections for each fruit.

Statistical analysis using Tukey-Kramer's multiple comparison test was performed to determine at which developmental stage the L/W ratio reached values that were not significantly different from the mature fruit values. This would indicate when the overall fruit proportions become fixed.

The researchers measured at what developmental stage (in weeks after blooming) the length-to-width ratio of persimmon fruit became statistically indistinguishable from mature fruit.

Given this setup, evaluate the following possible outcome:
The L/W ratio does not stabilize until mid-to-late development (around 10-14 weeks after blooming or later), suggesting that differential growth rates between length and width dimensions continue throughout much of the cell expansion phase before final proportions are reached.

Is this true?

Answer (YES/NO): NO